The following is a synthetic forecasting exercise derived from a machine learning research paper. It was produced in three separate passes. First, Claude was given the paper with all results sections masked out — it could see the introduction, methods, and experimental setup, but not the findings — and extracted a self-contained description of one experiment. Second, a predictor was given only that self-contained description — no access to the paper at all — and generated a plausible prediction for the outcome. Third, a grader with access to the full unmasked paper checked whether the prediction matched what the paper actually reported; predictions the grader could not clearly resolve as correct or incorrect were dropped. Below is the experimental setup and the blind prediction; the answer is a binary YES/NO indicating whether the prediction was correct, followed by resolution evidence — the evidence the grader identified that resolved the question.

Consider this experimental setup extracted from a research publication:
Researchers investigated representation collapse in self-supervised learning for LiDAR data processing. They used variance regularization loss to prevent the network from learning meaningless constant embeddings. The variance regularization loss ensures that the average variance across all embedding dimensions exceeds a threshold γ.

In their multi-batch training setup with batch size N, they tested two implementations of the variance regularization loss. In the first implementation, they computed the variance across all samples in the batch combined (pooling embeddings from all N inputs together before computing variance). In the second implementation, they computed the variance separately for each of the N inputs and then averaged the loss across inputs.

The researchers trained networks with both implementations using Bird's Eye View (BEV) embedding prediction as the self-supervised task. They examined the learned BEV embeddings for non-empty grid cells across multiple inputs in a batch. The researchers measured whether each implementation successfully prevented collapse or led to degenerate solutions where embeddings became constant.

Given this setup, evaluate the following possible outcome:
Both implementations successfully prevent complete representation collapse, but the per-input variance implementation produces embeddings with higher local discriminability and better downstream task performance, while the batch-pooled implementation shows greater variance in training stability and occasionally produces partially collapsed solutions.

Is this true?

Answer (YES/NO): NO